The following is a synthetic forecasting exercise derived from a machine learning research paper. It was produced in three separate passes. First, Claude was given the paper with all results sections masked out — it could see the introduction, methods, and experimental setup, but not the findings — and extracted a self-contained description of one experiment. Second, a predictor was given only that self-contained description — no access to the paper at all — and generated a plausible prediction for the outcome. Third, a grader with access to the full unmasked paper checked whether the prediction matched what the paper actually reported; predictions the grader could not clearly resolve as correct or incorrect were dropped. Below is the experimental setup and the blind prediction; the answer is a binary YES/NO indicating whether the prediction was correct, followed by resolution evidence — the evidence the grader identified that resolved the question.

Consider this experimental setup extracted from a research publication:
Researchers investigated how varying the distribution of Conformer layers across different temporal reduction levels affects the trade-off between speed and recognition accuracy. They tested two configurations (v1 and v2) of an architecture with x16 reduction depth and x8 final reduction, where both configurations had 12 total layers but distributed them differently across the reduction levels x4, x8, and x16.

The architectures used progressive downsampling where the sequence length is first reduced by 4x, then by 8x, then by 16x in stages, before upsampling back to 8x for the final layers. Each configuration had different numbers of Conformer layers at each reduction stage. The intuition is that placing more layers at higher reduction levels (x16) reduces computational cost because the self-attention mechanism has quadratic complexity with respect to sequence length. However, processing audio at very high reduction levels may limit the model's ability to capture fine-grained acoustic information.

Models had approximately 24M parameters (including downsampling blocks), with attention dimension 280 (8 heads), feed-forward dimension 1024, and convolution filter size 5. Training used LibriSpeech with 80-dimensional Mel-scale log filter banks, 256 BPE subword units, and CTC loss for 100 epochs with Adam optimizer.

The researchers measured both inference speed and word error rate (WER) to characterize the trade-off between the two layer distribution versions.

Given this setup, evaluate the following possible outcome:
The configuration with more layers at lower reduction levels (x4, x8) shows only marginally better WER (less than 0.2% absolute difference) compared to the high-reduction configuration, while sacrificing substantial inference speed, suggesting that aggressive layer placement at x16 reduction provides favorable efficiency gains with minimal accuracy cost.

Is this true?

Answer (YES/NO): NO